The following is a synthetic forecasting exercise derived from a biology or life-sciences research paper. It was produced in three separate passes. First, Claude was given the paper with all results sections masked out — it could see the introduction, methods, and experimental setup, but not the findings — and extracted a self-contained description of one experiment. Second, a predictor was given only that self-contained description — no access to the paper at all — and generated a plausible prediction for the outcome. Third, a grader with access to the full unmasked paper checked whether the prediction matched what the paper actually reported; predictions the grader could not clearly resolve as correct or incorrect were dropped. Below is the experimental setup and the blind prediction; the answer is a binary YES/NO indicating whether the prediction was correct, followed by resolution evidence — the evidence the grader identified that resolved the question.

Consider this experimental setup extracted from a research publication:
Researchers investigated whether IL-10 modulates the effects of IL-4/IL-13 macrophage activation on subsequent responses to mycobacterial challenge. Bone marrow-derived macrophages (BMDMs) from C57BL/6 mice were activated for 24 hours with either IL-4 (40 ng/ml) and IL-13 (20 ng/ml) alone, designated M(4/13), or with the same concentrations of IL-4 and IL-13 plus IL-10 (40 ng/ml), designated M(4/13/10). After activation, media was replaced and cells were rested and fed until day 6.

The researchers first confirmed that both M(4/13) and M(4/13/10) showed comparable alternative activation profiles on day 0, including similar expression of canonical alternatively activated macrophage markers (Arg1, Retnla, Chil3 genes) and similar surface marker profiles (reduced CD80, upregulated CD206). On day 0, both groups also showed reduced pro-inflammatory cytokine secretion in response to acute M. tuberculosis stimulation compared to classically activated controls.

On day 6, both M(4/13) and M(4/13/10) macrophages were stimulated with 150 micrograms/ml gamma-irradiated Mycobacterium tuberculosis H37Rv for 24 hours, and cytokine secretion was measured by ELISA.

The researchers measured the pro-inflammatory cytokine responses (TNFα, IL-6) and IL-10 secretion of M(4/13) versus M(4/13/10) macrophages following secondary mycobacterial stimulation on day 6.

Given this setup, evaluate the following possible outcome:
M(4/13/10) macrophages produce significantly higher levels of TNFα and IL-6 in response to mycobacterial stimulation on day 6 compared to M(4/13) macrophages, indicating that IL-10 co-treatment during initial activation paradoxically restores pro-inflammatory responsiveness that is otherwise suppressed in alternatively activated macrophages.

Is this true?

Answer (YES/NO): NO